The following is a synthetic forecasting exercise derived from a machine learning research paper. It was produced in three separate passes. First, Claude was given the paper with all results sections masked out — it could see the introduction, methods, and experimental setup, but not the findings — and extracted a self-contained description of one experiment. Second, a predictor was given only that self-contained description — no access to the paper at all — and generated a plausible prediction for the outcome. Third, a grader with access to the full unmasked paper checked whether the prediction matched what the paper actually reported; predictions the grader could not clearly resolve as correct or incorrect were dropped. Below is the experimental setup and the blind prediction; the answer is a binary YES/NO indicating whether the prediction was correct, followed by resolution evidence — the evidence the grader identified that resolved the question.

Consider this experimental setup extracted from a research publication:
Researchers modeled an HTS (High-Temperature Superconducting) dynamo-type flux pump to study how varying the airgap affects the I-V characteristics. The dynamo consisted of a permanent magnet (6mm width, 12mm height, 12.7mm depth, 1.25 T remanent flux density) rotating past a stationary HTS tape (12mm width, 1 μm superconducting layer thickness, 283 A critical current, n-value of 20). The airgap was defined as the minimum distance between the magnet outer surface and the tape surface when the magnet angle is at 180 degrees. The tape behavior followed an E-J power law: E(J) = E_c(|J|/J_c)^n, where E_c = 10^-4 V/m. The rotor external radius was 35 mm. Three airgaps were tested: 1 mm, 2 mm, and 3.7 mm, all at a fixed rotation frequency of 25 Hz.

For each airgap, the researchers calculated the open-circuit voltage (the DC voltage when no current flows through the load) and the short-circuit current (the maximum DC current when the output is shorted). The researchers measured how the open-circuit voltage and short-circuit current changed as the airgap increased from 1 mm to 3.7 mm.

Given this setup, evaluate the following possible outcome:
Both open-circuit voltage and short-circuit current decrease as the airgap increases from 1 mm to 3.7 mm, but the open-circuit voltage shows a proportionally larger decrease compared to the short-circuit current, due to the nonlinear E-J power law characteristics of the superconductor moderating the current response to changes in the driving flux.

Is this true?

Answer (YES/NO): YES